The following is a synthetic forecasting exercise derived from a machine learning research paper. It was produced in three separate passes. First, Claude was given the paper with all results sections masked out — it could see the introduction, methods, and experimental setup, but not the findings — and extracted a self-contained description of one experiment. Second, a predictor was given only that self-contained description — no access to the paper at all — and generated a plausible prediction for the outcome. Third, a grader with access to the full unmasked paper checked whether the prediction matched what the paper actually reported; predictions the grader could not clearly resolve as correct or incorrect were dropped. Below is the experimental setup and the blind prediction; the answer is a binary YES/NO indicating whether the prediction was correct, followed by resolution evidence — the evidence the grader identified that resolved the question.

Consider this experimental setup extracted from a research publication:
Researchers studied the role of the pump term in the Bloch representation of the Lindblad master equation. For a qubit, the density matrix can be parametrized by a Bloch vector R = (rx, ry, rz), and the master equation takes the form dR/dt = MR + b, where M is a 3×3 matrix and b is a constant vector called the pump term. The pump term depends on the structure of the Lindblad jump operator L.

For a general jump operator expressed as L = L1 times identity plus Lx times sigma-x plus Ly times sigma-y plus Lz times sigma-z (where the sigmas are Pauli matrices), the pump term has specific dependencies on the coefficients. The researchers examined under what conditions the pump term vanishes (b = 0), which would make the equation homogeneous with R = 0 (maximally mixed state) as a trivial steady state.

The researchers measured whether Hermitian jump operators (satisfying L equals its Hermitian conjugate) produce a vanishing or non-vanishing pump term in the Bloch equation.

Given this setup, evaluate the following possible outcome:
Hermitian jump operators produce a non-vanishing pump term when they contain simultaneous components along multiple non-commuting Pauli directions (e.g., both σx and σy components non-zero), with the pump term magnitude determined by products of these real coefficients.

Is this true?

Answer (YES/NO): NO